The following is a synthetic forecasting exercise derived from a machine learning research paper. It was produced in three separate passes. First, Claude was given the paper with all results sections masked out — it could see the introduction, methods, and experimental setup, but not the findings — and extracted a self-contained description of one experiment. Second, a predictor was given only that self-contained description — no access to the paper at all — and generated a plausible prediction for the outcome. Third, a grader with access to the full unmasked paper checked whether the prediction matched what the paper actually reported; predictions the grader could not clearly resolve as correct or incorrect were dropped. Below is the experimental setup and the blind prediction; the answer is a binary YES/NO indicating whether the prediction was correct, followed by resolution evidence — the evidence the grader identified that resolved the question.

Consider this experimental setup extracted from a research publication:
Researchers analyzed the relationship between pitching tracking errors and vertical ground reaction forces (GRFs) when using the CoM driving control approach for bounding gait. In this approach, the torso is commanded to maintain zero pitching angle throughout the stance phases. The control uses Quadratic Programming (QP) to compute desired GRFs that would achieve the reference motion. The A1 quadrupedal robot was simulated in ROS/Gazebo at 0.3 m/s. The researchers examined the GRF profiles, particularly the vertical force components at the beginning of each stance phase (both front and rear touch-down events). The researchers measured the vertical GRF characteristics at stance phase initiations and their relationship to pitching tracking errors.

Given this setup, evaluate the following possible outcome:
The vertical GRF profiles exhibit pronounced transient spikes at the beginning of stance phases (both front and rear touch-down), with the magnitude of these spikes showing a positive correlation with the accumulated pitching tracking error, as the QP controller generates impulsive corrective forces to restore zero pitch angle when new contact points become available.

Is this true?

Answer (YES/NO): YES